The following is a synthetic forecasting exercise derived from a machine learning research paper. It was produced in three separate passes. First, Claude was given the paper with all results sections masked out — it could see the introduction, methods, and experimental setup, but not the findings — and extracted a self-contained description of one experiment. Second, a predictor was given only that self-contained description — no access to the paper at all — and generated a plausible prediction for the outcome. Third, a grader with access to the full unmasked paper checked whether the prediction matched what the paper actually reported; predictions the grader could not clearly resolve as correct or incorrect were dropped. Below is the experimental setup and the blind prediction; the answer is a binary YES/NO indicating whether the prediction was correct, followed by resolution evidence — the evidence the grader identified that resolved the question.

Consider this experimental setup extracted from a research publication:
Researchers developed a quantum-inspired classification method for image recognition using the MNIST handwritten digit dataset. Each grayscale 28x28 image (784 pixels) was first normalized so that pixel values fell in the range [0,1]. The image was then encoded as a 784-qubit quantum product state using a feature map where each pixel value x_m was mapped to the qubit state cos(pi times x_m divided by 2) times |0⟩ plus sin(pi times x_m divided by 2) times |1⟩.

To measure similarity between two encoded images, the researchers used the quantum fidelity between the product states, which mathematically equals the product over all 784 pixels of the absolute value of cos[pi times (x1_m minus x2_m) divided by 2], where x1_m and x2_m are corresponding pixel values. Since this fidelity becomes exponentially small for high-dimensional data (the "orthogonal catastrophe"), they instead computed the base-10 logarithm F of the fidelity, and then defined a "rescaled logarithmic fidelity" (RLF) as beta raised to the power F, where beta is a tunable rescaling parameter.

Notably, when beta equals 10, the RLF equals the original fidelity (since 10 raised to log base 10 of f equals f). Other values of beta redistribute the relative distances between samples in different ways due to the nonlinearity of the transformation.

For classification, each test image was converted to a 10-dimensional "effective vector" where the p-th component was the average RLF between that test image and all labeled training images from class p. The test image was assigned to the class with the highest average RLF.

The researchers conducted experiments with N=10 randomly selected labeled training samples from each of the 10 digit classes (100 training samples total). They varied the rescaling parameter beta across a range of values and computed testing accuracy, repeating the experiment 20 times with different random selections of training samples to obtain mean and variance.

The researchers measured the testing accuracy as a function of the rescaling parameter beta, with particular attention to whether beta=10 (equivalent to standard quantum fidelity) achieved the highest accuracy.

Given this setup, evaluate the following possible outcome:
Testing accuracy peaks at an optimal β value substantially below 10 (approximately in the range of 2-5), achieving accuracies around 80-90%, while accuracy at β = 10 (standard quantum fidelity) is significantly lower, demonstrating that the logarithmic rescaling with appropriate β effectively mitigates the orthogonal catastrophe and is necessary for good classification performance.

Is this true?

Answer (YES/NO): NO